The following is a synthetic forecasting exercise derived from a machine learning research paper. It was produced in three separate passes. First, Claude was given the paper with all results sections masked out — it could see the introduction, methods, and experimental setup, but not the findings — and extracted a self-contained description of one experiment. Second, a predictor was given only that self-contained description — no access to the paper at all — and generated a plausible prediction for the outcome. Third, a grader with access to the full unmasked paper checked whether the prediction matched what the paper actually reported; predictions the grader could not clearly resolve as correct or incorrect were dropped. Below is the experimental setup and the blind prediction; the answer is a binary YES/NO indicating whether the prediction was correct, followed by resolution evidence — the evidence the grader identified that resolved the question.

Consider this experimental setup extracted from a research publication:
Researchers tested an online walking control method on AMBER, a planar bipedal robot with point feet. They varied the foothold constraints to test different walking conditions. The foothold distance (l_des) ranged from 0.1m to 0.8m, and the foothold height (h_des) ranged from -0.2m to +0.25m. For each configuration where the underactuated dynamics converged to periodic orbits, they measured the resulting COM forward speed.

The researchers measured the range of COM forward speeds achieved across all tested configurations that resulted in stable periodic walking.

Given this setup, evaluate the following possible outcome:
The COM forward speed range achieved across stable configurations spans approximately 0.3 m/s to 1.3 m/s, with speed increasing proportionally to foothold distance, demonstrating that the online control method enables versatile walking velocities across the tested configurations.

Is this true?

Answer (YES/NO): NO